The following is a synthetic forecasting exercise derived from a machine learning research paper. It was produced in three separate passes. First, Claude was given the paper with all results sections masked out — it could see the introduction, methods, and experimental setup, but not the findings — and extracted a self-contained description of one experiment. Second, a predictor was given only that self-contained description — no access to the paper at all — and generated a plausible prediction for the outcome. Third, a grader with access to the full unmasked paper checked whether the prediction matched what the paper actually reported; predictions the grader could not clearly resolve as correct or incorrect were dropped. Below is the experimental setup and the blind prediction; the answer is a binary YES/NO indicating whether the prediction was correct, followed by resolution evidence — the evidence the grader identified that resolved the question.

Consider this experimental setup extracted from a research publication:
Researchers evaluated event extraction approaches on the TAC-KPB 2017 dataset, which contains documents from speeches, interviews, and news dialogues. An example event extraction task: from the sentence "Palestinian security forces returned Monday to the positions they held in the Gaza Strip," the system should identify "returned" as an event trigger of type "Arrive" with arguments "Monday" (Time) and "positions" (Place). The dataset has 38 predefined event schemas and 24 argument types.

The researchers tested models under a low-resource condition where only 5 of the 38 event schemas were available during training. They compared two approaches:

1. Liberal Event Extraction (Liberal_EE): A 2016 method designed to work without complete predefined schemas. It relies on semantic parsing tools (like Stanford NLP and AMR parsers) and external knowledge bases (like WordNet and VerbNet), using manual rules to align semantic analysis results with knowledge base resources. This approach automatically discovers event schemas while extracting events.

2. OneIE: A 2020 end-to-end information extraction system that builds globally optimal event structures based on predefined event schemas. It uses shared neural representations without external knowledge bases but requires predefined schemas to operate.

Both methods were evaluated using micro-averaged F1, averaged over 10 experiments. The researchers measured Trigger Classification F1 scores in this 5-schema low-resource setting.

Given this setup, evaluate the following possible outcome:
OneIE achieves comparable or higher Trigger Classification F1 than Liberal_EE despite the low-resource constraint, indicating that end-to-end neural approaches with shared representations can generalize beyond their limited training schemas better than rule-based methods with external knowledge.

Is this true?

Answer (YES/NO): NO